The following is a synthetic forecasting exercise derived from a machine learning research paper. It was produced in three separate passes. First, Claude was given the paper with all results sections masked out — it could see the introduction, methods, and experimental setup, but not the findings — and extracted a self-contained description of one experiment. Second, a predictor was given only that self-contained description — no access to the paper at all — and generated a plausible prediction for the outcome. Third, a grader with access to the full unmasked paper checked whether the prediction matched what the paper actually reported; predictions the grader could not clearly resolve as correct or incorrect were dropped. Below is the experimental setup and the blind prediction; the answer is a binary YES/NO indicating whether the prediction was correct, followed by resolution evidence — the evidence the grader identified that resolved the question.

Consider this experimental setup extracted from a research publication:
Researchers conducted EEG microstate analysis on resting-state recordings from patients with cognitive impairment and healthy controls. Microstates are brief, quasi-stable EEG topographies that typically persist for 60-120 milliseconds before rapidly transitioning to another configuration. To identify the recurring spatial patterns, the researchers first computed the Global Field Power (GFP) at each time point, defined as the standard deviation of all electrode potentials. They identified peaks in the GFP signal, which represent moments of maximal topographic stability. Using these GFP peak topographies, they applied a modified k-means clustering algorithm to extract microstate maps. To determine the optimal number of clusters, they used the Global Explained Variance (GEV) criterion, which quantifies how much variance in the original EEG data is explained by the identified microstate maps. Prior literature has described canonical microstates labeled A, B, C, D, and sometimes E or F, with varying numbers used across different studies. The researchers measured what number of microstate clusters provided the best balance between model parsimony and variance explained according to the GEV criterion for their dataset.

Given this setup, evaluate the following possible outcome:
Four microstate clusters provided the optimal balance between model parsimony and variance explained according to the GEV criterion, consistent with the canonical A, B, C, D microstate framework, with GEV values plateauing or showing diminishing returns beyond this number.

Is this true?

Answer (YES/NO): NO